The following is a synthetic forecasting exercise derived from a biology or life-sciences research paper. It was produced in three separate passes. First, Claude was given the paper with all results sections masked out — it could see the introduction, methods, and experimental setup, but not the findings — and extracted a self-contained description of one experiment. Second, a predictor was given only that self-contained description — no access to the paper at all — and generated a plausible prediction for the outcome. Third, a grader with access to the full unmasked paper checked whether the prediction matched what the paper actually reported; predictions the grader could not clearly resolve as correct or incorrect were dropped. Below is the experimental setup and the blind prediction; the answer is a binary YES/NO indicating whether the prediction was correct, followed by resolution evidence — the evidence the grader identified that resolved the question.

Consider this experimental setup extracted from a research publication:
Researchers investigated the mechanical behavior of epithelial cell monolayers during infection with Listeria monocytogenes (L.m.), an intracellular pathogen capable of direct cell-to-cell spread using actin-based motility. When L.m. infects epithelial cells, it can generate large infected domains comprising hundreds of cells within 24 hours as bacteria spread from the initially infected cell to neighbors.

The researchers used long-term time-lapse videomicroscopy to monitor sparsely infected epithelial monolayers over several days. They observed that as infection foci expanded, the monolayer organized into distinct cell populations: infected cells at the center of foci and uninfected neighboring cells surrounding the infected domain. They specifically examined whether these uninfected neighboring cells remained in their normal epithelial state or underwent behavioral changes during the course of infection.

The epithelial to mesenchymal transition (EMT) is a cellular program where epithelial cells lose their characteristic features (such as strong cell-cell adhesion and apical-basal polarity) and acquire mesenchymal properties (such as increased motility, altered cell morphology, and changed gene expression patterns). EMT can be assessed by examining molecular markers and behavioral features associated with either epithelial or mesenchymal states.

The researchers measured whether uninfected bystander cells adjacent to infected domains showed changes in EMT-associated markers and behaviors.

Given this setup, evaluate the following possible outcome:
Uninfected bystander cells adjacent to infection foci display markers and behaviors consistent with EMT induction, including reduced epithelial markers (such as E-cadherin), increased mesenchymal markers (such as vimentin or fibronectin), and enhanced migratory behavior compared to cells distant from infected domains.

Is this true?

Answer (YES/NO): YES